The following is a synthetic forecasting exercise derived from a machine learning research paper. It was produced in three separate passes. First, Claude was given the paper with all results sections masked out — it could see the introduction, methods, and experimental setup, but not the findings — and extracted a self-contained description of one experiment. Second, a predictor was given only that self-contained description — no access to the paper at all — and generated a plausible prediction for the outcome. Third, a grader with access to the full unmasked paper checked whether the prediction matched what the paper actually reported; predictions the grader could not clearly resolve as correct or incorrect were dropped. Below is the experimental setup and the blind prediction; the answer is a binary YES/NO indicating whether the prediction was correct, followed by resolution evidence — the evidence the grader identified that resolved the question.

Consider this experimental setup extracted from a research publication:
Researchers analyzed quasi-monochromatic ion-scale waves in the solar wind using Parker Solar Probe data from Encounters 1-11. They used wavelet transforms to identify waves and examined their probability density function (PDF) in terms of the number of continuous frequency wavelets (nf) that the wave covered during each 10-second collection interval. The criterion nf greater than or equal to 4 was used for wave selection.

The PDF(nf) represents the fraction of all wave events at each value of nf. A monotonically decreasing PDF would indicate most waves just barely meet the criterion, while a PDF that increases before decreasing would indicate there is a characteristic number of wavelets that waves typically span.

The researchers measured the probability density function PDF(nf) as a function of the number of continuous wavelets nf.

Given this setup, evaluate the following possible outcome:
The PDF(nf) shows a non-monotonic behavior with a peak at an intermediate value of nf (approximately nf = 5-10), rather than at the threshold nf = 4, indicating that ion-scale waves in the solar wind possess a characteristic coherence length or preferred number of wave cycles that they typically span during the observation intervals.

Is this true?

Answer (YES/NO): YES